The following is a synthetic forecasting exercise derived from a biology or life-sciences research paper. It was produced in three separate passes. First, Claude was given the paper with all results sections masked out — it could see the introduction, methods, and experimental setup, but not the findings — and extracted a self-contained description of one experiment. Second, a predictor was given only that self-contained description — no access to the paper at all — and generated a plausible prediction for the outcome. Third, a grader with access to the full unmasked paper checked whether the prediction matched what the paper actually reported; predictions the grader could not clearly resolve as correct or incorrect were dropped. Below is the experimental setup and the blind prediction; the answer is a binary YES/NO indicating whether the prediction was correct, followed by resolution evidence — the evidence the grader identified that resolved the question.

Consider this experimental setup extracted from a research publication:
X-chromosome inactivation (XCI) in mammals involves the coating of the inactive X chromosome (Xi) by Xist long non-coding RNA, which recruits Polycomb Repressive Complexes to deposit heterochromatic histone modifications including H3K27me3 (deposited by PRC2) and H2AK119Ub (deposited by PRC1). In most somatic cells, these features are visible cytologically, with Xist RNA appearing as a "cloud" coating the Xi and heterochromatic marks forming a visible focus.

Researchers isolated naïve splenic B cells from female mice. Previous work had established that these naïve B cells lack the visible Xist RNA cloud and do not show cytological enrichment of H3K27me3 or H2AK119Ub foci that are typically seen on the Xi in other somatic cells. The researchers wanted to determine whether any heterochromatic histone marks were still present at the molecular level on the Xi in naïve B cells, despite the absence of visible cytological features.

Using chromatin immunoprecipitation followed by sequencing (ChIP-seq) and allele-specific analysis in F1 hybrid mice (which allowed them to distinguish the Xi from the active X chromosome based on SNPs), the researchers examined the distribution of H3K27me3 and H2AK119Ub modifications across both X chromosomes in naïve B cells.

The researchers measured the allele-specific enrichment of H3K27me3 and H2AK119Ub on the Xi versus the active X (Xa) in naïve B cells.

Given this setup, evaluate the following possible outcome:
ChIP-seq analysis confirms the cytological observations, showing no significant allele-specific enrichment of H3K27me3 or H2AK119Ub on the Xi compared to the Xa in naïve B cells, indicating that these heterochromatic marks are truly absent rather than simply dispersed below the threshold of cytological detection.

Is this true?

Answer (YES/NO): NO